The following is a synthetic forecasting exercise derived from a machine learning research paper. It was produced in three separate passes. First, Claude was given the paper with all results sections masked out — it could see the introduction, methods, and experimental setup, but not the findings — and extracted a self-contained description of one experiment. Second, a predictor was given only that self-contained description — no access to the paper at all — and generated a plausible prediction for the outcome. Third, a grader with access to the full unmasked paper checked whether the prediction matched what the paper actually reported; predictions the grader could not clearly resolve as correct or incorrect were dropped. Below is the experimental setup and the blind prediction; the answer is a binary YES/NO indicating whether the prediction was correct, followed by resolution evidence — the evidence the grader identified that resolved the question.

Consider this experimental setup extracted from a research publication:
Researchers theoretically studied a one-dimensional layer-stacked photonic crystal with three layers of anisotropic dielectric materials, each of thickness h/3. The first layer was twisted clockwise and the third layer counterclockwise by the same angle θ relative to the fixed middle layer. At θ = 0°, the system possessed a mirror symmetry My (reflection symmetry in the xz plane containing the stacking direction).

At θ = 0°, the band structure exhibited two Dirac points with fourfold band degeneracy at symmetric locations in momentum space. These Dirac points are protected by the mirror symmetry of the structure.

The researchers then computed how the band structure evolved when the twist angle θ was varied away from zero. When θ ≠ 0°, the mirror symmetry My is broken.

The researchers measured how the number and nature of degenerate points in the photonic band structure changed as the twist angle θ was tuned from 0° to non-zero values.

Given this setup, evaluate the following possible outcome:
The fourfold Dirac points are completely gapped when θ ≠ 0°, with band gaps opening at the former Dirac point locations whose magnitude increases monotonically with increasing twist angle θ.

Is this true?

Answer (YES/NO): NO